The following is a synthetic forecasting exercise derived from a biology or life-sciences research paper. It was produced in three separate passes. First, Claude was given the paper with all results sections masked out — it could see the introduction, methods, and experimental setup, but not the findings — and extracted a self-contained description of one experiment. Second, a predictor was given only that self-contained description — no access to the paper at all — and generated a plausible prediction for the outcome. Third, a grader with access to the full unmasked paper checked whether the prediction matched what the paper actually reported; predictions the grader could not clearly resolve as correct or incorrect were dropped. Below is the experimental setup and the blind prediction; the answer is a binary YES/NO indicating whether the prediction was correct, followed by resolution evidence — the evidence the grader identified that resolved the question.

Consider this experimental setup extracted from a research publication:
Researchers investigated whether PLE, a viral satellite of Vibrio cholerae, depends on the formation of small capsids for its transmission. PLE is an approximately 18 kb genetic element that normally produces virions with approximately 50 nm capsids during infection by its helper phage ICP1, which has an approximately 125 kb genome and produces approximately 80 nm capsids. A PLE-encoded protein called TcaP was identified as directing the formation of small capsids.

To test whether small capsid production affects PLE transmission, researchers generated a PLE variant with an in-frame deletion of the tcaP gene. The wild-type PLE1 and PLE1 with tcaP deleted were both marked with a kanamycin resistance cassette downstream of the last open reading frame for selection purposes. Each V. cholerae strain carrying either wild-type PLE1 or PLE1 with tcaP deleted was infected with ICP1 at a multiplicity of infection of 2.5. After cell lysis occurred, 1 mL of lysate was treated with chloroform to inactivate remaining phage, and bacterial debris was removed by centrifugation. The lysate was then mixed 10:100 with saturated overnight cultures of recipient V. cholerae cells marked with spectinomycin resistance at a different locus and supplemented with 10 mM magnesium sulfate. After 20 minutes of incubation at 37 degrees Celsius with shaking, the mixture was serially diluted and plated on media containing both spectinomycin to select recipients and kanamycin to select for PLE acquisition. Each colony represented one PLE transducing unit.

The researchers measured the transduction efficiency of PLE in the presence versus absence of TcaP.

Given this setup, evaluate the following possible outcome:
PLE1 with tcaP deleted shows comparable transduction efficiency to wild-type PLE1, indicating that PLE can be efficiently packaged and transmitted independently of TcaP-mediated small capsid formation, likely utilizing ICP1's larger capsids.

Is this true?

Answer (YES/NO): NO